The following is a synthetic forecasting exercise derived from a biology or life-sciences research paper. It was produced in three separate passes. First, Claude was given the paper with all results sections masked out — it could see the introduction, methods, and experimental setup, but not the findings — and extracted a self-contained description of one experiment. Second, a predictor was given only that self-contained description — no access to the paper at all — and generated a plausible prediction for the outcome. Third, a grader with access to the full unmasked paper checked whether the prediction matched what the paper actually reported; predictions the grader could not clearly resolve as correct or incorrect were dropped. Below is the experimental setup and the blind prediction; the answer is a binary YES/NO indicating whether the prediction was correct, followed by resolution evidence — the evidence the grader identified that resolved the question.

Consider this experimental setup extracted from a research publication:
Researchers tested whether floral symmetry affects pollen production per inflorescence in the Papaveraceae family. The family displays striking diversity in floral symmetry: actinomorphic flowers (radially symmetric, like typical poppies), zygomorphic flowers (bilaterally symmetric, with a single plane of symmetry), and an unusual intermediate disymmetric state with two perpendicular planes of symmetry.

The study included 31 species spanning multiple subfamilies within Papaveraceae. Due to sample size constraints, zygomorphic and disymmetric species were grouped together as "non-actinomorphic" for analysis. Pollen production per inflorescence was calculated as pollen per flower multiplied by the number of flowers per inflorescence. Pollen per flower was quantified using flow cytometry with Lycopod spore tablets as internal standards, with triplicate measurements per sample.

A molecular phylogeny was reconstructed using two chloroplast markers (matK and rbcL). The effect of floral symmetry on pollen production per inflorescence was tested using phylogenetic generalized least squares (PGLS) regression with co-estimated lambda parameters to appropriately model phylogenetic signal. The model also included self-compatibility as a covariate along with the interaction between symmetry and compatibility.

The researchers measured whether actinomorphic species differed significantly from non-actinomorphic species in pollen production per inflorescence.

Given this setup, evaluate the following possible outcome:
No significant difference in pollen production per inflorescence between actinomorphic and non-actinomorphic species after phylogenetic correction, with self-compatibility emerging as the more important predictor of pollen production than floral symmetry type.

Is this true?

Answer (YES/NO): NO